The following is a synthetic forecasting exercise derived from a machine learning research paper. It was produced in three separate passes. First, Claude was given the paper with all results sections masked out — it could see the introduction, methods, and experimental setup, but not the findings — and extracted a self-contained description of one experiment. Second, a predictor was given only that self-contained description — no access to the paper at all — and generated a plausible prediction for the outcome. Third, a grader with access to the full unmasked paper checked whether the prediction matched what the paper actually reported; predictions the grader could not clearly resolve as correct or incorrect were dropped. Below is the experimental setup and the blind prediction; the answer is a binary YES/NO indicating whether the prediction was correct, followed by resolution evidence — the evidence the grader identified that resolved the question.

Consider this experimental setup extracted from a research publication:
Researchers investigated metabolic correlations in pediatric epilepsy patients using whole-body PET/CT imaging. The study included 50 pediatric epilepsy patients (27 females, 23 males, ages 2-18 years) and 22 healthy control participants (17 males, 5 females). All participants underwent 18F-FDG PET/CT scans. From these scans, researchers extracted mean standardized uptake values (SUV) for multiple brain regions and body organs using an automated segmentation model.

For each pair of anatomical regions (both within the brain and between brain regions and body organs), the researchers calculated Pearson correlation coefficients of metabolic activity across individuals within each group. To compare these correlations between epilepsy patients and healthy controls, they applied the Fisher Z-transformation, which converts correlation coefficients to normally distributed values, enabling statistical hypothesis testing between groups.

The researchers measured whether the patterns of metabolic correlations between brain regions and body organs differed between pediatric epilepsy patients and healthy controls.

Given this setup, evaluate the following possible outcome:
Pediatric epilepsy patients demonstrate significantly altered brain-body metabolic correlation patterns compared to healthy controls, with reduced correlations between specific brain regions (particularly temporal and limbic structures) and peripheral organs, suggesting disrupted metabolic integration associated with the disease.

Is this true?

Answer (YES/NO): NO